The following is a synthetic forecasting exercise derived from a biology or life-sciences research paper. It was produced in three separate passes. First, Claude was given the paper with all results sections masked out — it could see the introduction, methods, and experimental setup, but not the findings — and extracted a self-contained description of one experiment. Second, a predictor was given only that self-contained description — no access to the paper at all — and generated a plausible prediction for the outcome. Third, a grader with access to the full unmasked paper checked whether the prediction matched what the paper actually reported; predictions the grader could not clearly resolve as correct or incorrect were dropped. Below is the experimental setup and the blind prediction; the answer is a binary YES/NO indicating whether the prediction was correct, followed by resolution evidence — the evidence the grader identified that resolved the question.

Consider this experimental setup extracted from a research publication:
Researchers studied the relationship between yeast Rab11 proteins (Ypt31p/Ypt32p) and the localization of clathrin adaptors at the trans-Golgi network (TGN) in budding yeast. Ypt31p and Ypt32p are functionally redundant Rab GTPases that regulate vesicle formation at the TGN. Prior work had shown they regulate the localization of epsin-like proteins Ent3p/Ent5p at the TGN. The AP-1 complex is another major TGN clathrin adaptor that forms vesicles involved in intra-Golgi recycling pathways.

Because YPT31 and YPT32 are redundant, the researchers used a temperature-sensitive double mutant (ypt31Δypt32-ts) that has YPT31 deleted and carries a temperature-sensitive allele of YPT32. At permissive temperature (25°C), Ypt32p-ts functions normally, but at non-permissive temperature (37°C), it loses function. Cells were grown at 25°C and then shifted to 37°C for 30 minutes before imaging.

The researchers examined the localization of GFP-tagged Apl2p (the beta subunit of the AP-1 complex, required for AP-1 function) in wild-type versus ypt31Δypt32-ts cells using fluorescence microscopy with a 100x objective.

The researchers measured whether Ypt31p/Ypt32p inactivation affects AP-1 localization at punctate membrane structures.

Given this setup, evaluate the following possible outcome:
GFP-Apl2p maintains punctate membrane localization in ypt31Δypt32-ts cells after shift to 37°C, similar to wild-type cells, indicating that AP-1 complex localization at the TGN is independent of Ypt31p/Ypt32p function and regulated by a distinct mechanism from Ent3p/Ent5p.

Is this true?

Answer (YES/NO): NO